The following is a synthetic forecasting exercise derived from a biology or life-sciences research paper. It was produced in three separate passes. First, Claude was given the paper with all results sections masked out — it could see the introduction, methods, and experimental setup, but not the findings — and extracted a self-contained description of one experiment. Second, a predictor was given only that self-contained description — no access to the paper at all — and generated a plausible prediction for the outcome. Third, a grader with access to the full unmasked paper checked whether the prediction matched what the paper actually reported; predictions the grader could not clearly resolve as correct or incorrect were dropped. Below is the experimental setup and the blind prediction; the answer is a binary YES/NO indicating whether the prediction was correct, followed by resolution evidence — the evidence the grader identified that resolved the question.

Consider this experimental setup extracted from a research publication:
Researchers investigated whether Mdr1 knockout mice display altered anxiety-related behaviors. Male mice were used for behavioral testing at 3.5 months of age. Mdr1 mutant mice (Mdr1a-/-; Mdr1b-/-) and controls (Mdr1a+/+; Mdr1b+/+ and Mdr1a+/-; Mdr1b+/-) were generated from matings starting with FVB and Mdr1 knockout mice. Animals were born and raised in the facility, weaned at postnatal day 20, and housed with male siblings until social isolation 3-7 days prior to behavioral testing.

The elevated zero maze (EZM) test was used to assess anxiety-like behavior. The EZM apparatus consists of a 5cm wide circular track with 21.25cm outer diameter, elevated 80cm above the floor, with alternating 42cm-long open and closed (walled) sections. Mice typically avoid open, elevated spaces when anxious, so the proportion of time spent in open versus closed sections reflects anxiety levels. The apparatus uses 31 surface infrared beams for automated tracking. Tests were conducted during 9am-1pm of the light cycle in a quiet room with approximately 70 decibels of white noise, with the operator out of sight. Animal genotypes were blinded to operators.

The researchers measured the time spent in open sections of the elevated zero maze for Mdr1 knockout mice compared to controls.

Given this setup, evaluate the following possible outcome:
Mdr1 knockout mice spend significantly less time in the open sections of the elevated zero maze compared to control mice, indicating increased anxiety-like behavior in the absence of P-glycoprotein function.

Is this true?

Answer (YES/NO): YES